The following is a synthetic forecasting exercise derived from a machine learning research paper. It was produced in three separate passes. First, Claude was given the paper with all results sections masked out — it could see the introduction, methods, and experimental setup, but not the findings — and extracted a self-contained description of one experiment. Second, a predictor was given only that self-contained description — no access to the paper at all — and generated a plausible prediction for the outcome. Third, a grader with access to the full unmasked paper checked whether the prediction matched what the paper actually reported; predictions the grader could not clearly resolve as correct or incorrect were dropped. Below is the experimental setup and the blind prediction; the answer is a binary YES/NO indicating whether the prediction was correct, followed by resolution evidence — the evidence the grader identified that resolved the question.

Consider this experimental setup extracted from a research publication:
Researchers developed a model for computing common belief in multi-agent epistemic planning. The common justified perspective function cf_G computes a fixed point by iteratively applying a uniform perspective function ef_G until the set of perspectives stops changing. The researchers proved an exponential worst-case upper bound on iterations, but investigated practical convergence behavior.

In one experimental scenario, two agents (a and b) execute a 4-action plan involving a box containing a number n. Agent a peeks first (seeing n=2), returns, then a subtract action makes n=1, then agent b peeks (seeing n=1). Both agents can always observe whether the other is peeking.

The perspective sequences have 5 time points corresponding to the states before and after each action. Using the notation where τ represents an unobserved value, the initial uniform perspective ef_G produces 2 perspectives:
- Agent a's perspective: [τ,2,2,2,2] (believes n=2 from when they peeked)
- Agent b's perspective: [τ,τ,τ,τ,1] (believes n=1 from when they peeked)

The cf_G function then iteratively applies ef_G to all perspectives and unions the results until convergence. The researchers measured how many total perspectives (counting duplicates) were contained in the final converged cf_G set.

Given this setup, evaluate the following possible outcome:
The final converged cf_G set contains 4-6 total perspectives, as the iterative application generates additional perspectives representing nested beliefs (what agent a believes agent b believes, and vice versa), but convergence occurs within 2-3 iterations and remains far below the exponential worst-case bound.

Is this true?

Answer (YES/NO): YES